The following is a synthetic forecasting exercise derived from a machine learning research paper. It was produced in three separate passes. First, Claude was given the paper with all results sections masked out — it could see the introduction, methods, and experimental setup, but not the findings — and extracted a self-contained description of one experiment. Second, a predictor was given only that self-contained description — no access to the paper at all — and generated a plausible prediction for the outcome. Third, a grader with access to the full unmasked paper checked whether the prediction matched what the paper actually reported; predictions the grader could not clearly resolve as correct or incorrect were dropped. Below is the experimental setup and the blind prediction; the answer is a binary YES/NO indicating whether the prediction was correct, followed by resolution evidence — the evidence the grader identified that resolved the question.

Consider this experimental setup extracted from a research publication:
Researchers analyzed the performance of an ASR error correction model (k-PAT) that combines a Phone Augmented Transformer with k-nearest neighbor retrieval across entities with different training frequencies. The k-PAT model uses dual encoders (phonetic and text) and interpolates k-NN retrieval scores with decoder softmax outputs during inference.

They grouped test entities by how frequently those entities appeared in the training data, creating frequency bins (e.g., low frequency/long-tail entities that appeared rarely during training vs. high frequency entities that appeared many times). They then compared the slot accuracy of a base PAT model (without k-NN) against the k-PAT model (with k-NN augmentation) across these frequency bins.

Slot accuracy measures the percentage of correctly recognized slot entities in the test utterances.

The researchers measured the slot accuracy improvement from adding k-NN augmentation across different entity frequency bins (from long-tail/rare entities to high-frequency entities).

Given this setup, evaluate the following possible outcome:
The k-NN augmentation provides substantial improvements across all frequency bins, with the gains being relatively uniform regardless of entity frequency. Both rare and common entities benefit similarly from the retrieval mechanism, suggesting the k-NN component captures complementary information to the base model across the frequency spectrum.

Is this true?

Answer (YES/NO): NO